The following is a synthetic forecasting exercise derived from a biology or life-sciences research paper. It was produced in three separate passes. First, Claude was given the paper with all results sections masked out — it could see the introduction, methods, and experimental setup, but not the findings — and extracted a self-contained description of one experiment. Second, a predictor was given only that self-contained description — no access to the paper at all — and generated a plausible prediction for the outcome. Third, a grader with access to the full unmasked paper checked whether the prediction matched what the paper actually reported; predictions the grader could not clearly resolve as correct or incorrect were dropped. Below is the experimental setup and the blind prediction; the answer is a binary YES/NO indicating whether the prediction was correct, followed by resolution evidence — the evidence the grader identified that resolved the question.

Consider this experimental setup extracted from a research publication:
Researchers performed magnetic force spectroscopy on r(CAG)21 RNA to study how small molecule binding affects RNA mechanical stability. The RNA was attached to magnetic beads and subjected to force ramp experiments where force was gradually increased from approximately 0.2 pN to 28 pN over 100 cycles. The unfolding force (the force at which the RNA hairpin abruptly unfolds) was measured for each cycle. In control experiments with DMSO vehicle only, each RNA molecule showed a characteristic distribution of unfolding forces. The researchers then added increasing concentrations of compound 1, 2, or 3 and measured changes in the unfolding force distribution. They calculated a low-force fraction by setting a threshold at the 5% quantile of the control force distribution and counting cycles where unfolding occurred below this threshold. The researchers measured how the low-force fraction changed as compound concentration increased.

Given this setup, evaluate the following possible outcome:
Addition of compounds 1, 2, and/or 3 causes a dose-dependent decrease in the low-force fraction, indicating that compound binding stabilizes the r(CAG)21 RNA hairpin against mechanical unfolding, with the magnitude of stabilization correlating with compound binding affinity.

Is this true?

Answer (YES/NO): NO